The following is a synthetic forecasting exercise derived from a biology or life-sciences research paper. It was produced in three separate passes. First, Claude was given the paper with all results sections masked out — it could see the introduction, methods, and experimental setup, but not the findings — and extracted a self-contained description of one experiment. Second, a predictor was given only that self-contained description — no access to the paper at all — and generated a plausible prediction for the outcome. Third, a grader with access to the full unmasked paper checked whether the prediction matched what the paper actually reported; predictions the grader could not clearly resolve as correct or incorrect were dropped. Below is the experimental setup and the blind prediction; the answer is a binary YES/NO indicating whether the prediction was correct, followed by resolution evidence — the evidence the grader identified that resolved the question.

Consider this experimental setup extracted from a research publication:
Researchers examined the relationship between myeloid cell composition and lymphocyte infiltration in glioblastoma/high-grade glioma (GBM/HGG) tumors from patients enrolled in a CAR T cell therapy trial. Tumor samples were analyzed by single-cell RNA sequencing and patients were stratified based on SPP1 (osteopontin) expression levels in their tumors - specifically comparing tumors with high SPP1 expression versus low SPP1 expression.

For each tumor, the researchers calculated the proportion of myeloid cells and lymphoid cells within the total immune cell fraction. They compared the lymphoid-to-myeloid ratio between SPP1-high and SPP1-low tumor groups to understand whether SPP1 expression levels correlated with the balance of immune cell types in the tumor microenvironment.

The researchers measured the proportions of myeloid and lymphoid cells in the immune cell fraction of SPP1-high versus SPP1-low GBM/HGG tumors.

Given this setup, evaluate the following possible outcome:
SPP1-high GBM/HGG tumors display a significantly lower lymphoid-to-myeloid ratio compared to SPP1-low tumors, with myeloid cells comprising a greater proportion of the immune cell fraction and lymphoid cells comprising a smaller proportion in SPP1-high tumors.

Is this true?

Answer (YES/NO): YES